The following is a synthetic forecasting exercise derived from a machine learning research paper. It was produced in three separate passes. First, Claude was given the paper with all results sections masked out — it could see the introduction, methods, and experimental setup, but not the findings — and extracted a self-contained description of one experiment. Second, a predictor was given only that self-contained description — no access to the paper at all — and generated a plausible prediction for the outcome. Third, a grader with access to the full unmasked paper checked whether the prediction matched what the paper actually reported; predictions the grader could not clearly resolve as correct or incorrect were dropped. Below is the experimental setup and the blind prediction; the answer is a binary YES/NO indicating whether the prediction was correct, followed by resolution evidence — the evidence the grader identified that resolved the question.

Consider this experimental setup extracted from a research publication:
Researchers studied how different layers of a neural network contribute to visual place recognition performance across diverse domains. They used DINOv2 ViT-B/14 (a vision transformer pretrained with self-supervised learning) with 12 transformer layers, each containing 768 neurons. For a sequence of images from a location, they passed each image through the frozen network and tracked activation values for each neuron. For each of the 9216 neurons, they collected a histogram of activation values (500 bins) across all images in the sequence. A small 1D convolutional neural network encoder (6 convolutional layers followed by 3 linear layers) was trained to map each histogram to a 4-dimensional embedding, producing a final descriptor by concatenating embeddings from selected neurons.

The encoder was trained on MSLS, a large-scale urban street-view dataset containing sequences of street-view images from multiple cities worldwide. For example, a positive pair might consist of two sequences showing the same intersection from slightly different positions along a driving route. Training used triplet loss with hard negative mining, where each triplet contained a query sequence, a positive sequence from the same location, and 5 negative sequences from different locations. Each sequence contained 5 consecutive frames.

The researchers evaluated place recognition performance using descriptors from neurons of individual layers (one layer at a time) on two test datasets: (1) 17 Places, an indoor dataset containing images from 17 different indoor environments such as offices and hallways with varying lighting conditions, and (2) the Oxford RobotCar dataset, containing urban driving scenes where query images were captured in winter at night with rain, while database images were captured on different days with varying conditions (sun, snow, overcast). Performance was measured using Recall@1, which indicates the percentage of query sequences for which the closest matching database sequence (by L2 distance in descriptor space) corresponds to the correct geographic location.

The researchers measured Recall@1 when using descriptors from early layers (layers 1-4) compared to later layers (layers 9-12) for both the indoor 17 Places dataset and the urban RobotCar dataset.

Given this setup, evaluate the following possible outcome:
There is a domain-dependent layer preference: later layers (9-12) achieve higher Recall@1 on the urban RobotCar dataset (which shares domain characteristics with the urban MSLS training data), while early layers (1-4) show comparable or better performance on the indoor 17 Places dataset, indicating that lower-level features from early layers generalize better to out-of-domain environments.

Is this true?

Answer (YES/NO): NO